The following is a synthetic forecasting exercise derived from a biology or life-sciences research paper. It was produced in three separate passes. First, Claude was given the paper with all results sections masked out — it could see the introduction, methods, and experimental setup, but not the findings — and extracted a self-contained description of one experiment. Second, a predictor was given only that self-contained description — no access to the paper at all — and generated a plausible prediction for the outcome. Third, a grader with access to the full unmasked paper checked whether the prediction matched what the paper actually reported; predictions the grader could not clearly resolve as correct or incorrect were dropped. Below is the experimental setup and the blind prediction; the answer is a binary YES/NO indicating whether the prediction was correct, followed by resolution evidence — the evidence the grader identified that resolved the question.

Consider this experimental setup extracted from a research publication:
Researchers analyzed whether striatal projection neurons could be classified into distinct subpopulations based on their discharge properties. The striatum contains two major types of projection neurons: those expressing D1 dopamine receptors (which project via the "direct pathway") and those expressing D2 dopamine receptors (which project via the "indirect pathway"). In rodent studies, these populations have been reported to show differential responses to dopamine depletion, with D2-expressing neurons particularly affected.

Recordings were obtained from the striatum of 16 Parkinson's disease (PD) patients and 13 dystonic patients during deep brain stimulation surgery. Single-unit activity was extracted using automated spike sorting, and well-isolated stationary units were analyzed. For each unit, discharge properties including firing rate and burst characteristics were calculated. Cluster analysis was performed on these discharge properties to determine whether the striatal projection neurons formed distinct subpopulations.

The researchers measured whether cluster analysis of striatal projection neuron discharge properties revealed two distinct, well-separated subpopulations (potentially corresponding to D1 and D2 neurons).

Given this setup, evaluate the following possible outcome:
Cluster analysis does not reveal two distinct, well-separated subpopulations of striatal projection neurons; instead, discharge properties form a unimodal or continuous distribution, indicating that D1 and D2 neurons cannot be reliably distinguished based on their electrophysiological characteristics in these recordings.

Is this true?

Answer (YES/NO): YES